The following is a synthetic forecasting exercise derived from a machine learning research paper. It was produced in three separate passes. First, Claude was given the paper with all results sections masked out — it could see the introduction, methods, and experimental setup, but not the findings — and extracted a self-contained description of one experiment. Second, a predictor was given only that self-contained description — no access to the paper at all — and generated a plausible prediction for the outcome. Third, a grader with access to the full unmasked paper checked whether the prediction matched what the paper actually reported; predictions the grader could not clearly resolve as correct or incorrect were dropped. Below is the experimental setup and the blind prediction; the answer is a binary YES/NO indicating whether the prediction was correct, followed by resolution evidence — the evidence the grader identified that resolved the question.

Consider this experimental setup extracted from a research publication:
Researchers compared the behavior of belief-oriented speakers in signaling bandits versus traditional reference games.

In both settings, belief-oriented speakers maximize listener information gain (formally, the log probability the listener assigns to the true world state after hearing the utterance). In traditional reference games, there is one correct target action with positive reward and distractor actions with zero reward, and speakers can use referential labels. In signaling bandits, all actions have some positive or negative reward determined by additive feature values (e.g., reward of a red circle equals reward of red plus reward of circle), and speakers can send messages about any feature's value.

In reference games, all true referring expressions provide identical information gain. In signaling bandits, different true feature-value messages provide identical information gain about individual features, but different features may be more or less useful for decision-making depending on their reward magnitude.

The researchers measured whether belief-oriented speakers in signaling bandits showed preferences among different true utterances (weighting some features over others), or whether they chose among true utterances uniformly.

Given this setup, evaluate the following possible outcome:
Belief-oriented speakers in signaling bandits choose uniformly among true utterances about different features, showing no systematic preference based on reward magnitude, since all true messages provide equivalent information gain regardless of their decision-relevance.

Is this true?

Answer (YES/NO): YES